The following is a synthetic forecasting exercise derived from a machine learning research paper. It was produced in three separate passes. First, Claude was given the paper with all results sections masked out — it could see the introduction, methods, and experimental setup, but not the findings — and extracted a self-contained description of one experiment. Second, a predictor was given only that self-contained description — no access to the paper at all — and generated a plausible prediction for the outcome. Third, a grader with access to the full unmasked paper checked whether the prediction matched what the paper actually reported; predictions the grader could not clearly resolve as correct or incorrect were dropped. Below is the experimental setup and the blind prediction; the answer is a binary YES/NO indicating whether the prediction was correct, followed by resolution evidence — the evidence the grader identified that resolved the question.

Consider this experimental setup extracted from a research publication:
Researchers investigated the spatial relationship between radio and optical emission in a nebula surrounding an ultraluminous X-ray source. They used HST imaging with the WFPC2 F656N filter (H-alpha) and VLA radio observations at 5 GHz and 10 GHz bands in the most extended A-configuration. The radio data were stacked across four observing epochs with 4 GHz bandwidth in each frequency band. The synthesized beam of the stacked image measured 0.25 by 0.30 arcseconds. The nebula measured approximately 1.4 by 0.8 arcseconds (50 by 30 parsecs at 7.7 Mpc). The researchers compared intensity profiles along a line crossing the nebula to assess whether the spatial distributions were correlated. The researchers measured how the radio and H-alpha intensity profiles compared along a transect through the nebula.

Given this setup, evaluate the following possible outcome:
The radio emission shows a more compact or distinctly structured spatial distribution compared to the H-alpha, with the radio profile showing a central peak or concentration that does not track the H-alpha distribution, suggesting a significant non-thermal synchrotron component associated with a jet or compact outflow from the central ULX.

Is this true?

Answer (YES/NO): NO